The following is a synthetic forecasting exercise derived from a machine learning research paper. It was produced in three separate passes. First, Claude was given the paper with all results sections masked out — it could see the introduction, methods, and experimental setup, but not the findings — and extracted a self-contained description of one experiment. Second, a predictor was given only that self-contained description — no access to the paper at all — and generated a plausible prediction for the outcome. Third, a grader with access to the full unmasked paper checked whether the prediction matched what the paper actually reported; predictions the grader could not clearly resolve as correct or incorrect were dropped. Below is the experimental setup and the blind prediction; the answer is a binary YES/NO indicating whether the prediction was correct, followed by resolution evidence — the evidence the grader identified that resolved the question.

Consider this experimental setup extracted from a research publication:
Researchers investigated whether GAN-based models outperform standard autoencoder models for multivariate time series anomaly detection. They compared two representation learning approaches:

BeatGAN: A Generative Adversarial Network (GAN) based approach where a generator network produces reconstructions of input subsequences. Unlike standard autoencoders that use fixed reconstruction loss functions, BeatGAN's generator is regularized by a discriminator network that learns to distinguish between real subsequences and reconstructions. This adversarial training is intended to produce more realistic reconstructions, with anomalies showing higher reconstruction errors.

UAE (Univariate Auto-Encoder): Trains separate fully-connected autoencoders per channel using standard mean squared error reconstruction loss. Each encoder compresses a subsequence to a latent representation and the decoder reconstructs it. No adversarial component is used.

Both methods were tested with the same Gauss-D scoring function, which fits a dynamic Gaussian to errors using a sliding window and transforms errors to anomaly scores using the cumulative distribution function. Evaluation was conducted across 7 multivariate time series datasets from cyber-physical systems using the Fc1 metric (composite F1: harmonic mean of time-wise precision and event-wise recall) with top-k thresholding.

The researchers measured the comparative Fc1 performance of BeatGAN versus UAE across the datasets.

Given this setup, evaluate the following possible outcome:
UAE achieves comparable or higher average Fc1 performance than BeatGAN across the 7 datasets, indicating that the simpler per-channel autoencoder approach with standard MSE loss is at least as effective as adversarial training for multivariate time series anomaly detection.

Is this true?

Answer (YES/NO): YES